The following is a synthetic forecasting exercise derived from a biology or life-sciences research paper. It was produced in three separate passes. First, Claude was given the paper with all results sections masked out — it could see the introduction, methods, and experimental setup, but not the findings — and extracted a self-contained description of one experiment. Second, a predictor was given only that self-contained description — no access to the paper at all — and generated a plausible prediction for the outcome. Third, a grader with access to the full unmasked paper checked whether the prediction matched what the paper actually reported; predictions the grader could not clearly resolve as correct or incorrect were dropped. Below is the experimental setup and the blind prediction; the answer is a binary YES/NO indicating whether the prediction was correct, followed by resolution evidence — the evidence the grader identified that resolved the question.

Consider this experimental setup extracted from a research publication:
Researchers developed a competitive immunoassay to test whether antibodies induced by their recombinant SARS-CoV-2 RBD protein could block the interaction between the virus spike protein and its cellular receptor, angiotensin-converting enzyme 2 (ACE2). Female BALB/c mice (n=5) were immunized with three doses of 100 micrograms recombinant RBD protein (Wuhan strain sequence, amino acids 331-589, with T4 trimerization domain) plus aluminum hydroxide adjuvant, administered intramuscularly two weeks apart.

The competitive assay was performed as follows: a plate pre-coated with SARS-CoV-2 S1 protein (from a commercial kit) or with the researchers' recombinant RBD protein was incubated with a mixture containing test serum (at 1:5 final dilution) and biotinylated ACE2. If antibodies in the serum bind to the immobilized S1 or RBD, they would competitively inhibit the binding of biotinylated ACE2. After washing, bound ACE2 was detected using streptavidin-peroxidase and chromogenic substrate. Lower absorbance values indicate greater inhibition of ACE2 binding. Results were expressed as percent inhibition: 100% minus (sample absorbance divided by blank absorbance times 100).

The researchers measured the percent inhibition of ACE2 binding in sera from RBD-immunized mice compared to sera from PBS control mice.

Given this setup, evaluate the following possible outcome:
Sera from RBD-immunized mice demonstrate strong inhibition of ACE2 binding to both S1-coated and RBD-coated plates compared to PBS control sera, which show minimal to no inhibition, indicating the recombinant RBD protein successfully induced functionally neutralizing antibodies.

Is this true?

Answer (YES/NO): YES